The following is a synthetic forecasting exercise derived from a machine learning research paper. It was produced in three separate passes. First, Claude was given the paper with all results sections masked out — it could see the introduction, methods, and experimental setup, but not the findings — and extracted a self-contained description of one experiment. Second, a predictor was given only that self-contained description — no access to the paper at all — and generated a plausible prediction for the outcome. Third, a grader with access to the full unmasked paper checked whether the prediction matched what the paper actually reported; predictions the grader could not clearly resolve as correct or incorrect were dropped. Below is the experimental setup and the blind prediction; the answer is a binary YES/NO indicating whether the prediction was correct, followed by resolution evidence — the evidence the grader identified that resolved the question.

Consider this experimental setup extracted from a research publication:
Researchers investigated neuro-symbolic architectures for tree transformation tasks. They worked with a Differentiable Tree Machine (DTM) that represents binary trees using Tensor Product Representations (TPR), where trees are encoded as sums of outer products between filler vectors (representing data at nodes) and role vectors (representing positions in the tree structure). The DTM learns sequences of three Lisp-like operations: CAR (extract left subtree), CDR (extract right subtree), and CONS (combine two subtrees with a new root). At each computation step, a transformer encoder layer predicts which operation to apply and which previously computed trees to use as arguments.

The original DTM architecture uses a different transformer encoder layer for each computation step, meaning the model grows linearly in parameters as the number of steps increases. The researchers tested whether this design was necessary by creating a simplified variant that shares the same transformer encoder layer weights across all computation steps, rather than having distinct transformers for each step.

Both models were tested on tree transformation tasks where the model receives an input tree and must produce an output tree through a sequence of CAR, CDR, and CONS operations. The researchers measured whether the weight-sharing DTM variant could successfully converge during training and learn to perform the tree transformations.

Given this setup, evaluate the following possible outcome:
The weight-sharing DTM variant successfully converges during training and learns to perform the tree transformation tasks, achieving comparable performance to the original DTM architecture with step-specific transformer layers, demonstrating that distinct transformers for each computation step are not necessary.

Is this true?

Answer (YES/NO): NO